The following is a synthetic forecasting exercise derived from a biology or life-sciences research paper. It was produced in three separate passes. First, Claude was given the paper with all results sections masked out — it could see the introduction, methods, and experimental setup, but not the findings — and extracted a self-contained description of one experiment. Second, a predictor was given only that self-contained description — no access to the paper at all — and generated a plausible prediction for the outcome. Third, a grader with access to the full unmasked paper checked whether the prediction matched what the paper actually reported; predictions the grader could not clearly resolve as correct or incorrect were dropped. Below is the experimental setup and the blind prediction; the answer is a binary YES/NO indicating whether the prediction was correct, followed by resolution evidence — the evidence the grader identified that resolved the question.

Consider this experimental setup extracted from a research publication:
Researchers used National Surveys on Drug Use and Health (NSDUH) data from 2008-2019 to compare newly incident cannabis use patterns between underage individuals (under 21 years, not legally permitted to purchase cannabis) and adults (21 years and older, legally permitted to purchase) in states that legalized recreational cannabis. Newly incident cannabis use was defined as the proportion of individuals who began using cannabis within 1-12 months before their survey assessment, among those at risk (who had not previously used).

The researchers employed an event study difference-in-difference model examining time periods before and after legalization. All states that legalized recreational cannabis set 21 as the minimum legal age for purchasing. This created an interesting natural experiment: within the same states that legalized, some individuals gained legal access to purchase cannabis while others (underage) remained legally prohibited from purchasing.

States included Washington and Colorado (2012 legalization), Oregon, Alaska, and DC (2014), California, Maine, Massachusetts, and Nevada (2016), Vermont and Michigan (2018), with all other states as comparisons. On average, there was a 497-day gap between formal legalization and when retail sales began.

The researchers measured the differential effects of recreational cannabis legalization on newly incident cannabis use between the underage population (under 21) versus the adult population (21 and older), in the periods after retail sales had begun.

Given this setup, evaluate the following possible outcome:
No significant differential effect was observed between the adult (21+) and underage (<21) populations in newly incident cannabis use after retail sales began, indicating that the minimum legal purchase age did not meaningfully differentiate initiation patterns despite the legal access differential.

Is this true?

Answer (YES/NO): NO